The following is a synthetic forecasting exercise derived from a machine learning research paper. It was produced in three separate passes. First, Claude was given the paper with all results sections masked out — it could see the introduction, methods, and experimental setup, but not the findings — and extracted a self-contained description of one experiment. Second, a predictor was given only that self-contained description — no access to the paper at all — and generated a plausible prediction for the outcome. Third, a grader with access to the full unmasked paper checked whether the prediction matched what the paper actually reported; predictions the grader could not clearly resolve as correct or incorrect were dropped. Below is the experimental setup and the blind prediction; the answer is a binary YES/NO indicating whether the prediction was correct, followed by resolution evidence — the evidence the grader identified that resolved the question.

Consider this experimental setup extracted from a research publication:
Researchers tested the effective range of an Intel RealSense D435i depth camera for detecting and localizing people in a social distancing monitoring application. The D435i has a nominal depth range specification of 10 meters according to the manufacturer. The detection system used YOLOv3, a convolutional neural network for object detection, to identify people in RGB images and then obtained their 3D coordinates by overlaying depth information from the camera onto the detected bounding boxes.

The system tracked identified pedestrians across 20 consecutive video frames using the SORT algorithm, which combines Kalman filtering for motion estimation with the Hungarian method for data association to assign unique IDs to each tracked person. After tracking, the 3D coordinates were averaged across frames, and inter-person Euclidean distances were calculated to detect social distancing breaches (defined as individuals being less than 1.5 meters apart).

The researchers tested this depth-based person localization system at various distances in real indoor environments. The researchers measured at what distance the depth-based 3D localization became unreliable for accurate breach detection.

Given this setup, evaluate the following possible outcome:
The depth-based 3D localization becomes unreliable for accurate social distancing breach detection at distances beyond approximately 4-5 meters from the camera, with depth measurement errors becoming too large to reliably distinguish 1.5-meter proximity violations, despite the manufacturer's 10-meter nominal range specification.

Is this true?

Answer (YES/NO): NO